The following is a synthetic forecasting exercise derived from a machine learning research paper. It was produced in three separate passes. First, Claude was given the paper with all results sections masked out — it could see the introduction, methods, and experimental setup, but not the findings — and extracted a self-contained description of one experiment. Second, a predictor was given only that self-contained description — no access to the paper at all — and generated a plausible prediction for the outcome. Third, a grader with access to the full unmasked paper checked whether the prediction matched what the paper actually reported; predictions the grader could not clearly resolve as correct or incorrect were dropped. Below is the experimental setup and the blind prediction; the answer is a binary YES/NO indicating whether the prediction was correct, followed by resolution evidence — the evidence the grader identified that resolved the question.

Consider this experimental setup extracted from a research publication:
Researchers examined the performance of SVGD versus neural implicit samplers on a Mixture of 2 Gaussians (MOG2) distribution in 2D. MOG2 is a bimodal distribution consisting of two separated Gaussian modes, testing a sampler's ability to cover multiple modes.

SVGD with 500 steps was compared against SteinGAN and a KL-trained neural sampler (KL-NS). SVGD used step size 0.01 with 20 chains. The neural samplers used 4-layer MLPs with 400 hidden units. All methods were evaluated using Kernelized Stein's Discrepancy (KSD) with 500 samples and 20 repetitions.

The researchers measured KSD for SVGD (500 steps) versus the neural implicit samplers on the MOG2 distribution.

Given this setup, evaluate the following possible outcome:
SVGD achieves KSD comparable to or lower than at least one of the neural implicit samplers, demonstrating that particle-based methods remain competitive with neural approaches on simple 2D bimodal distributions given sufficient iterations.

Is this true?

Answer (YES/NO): YES